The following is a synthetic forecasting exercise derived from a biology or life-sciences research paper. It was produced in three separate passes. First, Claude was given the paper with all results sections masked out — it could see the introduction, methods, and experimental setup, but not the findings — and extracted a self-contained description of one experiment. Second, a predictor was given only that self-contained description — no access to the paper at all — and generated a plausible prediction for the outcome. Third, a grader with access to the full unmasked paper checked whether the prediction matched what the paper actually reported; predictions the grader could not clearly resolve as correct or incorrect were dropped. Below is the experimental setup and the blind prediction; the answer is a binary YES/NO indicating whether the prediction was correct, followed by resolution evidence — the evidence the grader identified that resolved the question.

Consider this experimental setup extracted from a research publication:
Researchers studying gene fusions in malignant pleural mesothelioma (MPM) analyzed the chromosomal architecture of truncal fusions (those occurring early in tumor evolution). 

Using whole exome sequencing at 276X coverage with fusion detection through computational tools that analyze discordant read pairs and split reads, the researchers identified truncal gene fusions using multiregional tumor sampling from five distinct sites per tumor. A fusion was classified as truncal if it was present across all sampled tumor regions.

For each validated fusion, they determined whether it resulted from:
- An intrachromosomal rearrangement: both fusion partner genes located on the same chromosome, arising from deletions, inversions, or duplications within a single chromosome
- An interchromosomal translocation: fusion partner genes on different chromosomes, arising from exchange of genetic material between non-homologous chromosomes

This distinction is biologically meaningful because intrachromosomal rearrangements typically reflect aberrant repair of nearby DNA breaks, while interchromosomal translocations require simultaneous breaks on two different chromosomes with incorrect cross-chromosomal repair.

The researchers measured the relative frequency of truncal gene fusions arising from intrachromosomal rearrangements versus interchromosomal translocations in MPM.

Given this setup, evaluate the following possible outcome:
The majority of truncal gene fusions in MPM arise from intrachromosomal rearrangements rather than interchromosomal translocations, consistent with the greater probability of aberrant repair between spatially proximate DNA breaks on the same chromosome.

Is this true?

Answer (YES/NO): YES